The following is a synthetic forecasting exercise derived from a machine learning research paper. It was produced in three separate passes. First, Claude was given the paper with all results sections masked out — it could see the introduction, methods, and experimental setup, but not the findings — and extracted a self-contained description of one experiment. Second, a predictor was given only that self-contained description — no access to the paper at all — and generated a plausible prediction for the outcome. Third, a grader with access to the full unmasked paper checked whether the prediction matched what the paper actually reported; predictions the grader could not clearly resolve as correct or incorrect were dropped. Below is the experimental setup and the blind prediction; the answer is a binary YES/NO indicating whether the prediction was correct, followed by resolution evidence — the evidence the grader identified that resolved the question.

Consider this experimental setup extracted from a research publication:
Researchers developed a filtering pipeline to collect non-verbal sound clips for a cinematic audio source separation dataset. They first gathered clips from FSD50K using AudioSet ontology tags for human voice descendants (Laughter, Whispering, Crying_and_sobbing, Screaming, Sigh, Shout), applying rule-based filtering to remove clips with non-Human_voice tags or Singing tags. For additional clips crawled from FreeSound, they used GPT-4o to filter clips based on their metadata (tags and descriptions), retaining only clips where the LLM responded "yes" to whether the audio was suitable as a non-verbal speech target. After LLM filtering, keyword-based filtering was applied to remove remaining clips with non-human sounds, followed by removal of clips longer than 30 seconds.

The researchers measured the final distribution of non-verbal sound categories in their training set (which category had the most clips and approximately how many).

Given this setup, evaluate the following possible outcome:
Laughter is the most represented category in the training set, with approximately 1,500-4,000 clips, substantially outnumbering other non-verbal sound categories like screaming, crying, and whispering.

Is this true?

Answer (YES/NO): NO